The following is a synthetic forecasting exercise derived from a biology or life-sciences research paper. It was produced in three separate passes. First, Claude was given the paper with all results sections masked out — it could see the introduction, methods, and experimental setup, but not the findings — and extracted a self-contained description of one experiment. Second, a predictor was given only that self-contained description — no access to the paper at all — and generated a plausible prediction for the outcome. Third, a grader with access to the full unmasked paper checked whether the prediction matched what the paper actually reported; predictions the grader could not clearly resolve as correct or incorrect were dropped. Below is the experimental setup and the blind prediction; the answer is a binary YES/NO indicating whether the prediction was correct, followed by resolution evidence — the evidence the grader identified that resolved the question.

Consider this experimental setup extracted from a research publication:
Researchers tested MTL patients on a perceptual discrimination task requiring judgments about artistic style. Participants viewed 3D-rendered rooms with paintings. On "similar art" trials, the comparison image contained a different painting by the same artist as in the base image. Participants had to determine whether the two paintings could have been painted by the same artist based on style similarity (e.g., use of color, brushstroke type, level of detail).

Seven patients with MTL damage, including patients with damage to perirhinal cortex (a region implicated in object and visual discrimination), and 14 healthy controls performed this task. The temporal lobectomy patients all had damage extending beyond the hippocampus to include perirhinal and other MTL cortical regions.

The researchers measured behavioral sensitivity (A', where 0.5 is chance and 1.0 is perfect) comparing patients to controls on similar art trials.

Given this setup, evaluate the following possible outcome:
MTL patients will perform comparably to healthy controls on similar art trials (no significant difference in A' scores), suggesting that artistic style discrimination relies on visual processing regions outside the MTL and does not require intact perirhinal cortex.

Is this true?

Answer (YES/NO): YES